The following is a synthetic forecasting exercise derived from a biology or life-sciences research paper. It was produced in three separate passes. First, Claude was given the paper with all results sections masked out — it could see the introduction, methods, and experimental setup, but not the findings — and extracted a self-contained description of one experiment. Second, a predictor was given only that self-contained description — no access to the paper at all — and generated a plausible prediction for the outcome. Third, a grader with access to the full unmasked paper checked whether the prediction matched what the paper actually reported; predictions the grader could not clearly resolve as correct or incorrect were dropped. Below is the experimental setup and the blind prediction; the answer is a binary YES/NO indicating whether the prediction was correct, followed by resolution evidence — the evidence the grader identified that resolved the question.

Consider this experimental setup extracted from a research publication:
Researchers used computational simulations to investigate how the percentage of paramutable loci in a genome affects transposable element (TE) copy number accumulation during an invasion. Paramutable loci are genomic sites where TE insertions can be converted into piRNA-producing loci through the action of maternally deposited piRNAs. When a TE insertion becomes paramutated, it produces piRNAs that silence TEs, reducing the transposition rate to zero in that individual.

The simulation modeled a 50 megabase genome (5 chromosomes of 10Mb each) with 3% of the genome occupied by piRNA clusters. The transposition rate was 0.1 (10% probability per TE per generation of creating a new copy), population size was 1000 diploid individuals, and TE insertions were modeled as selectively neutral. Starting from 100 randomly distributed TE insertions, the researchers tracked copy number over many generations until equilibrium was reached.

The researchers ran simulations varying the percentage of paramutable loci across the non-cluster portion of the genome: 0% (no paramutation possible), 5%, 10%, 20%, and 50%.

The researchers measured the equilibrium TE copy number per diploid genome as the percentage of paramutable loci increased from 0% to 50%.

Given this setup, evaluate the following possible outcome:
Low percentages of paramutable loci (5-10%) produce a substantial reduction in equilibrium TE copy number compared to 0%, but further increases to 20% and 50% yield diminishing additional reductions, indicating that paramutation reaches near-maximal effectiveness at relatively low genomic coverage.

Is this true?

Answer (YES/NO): YES